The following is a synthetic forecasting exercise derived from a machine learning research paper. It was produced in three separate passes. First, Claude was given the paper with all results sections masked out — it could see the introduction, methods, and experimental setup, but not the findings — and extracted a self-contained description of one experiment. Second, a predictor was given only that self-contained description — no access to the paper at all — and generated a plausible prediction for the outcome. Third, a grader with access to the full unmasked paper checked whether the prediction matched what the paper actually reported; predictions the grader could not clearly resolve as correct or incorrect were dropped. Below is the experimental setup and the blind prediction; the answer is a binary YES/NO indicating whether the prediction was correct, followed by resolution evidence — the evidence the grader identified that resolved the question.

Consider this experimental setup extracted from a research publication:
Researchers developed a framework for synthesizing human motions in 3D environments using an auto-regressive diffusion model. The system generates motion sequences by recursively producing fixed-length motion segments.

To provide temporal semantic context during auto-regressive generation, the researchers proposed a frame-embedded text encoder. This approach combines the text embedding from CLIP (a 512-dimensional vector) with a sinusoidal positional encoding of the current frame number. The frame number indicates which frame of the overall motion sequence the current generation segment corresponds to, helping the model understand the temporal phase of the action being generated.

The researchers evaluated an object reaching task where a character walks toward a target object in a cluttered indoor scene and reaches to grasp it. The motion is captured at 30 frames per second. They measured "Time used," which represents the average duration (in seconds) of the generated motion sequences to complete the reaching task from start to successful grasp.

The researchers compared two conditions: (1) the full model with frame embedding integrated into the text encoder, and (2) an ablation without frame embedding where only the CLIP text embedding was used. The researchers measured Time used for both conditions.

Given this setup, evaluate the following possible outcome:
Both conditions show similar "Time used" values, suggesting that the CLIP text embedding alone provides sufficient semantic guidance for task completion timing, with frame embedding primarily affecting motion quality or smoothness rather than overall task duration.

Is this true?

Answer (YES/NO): NO